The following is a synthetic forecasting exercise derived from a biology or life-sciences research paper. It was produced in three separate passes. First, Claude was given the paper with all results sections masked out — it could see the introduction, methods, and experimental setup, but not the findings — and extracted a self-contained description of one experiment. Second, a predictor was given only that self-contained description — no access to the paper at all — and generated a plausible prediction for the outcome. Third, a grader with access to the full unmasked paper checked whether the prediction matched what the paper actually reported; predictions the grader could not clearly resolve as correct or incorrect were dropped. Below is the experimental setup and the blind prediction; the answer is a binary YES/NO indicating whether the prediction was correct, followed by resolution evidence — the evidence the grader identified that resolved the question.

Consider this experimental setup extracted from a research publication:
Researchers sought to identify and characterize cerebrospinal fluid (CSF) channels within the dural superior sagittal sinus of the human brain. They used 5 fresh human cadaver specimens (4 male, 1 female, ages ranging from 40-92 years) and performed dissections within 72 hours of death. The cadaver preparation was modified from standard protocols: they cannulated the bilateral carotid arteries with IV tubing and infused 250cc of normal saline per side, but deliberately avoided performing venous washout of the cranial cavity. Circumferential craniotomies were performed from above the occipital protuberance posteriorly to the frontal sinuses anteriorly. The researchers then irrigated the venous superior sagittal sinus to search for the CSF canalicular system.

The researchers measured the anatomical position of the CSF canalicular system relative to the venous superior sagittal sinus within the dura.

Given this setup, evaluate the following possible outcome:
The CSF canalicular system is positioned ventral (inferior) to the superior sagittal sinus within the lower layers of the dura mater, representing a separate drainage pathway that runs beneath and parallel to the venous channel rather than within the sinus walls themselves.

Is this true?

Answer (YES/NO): NO